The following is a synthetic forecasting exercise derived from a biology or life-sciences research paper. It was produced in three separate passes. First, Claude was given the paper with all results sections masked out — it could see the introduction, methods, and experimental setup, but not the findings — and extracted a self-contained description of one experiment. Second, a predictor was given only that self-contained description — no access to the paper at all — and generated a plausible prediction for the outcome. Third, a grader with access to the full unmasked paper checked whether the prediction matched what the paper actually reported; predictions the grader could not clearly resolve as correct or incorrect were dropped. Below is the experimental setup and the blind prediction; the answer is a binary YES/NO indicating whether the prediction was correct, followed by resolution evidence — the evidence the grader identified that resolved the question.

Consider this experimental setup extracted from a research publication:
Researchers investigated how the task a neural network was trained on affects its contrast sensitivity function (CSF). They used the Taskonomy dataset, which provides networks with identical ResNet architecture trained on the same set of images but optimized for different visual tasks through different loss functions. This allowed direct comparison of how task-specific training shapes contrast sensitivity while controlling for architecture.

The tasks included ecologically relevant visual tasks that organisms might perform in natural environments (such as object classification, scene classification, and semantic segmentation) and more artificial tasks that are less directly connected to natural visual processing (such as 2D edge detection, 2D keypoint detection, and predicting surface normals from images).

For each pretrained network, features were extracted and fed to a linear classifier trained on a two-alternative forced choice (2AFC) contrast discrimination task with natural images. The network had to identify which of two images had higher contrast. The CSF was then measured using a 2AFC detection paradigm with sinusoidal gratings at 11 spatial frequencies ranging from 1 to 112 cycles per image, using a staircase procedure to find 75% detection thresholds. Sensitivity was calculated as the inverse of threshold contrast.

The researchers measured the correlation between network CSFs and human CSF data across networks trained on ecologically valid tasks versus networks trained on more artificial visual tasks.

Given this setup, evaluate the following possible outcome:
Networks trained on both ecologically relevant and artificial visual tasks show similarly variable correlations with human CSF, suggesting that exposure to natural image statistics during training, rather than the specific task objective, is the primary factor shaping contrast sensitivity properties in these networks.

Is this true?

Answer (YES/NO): NO